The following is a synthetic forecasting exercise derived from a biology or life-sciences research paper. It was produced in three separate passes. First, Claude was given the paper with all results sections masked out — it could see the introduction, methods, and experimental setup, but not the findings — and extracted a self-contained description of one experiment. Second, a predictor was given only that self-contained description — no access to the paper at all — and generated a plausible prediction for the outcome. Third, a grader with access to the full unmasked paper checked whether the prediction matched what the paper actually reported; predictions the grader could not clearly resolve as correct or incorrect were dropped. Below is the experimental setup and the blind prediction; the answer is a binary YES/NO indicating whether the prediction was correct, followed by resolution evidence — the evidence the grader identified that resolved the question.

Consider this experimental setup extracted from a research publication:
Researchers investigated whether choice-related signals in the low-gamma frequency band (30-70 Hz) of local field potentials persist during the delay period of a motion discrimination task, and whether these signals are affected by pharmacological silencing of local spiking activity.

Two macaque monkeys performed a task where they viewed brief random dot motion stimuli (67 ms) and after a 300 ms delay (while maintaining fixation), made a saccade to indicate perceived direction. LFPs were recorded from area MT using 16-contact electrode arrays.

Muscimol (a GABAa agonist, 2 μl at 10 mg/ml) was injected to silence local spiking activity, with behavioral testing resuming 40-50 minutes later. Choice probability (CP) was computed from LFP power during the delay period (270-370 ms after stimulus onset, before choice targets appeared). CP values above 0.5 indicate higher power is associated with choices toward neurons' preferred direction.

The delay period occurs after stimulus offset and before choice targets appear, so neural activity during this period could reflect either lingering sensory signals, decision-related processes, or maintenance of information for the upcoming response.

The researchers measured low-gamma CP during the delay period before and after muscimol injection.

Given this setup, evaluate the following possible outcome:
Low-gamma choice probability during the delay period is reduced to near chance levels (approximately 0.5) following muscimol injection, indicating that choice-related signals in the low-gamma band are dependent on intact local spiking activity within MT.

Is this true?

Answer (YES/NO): NO